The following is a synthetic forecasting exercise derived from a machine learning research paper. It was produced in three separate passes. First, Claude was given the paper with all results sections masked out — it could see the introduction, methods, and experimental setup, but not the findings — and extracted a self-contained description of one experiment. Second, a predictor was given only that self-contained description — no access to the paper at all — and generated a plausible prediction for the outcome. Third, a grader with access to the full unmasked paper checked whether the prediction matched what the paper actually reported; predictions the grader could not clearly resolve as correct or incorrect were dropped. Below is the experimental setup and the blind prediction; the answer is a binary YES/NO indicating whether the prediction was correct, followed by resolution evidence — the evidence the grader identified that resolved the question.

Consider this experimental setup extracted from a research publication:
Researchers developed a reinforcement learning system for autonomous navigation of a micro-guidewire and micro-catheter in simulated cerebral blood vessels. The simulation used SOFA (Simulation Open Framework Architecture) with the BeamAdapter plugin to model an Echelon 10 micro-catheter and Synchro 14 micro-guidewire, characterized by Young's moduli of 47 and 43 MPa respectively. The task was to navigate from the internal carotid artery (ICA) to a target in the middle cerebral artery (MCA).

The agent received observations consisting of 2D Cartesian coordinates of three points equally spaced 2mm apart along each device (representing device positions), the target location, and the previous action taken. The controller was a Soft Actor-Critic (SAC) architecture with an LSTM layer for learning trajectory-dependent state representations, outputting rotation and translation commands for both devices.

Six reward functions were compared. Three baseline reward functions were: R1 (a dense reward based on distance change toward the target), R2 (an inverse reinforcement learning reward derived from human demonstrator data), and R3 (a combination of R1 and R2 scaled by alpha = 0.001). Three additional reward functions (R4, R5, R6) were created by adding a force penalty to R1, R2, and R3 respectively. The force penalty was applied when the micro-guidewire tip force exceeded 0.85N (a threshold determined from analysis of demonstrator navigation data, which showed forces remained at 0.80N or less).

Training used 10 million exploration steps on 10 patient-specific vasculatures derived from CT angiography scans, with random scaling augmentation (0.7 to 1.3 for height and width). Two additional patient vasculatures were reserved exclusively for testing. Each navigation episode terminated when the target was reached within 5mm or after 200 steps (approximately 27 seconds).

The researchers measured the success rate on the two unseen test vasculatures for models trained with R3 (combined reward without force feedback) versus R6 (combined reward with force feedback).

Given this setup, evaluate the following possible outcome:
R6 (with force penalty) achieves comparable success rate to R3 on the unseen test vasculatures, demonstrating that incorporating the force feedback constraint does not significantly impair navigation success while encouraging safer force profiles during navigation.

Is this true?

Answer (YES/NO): NO